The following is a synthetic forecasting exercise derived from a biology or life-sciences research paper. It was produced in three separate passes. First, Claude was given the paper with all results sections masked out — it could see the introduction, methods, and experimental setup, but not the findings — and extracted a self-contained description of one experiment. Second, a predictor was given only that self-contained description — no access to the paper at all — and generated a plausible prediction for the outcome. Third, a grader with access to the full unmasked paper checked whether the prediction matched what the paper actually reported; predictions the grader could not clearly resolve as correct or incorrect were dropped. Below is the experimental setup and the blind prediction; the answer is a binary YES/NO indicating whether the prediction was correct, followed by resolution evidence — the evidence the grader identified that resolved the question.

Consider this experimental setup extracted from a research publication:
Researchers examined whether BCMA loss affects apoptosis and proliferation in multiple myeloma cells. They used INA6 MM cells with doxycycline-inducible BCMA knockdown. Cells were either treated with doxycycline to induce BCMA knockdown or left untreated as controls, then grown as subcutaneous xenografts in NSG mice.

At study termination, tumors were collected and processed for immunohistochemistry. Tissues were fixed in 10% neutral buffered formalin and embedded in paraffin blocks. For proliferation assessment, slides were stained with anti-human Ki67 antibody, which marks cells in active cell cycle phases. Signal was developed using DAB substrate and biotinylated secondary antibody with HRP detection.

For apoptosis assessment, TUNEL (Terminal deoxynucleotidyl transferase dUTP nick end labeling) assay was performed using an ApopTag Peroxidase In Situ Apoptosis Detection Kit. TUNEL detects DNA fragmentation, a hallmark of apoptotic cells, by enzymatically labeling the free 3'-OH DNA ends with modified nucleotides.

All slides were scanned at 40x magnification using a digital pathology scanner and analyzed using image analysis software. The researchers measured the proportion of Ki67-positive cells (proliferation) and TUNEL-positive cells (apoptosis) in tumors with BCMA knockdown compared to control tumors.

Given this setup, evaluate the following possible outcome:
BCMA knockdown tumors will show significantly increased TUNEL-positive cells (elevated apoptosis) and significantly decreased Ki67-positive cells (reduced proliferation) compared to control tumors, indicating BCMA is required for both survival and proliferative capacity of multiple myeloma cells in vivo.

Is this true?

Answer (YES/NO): YES